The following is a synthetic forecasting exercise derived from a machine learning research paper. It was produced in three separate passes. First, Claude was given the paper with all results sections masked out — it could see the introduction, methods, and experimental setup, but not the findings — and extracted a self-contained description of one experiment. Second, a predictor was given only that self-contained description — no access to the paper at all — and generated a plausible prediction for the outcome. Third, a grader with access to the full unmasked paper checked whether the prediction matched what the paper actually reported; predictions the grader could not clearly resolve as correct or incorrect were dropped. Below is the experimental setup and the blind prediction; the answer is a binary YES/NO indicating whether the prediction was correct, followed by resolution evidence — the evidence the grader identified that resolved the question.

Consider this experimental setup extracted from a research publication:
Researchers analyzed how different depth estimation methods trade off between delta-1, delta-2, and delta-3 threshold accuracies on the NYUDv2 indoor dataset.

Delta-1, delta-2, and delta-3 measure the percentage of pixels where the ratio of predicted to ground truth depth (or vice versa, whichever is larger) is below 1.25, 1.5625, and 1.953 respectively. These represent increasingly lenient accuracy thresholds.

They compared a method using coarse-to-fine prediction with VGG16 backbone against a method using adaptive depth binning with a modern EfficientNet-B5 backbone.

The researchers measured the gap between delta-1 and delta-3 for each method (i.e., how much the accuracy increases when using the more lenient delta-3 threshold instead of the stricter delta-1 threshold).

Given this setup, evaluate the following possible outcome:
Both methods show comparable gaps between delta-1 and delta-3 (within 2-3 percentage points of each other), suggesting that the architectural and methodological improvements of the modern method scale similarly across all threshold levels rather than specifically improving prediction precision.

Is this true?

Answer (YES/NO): NO